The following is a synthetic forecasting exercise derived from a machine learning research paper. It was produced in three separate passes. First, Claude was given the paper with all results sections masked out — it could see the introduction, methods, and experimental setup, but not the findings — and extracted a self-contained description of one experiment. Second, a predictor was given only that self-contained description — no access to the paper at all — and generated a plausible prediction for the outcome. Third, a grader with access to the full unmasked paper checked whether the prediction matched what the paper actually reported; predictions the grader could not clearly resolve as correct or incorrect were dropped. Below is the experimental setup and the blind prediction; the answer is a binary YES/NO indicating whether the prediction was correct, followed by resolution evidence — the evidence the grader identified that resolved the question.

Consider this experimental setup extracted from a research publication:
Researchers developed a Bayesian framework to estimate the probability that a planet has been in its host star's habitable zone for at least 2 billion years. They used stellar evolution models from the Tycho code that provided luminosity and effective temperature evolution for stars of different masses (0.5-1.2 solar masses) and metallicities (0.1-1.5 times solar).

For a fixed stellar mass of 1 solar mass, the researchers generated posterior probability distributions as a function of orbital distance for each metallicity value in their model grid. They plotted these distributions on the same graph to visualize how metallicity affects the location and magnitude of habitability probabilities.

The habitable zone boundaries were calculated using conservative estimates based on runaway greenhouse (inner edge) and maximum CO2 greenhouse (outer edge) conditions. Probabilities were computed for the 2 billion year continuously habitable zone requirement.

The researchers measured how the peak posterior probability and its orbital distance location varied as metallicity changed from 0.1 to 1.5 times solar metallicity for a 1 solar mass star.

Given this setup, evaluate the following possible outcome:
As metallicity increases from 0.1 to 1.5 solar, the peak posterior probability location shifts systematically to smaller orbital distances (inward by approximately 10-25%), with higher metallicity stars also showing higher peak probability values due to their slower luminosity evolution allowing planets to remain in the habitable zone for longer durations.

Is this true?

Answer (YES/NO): NO